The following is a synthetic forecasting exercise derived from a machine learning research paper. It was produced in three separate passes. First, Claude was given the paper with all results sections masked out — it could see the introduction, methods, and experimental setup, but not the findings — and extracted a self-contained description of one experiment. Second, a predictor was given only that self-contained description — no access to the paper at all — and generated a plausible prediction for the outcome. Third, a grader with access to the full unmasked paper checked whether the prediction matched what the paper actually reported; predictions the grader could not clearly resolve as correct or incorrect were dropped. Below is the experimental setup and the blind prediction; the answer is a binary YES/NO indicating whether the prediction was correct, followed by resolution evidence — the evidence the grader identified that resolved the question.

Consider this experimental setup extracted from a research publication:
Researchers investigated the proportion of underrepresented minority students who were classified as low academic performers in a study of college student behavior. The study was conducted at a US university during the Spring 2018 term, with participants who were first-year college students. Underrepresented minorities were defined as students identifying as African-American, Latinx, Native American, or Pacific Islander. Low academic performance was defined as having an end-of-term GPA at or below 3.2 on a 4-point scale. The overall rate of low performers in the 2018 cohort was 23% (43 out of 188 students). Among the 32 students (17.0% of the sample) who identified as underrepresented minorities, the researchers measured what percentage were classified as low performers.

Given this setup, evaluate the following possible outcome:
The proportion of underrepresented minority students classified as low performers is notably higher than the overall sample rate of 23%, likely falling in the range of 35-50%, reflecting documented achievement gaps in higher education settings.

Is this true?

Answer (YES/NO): YES